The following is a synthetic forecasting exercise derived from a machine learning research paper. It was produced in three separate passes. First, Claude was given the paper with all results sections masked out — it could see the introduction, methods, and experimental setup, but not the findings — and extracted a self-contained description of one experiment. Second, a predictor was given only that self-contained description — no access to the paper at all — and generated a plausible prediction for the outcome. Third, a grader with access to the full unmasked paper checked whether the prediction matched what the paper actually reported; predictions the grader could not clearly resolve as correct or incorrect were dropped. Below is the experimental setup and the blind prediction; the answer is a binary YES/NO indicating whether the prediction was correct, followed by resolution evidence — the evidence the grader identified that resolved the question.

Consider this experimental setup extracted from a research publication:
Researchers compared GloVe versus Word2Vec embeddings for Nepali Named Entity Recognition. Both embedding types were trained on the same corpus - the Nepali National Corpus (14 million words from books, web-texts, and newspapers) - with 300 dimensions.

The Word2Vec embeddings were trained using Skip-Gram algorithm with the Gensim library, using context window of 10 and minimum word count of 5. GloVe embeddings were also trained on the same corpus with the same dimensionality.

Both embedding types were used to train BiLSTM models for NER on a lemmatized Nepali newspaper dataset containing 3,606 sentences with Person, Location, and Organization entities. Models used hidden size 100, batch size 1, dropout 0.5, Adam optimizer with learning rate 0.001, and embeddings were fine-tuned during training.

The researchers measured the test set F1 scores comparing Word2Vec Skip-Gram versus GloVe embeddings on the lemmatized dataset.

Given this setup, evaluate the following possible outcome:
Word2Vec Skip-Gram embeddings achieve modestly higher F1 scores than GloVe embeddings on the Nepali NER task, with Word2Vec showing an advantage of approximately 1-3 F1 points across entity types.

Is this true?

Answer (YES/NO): YES